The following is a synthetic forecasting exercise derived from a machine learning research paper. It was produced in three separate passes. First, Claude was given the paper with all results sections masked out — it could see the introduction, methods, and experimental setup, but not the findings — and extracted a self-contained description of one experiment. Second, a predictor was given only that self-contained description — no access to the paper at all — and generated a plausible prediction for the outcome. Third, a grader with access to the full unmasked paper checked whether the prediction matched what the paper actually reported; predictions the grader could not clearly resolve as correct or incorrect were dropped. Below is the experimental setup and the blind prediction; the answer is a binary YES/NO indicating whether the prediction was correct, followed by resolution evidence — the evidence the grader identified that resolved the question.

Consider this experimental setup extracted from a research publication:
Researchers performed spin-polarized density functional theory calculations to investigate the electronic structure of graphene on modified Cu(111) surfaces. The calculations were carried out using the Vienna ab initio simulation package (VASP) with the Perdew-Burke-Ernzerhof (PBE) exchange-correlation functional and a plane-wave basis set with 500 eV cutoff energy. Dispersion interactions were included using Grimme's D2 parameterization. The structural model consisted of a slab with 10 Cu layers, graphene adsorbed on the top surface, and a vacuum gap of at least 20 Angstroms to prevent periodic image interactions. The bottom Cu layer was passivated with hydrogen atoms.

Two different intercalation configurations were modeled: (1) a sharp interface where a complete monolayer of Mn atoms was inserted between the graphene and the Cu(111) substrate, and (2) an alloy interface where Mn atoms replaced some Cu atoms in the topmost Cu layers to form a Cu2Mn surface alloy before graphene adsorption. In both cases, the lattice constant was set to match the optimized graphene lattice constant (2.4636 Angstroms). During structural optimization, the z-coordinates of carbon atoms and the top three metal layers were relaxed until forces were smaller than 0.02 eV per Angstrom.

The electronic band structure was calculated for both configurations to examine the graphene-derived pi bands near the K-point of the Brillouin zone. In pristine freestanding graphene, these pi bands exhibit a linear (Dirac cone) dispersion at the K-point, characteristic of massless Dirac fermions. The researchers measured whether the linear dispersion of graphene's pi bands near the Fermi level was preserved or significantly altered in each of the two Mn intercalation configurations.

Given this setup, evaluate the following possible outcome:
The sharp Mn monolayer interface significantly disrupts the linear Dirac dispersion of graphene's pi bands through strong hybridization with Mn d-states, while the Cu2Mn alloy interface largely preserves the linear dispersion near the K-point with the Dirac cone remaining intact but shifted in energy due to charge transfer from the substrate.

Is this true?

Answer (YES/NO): YES